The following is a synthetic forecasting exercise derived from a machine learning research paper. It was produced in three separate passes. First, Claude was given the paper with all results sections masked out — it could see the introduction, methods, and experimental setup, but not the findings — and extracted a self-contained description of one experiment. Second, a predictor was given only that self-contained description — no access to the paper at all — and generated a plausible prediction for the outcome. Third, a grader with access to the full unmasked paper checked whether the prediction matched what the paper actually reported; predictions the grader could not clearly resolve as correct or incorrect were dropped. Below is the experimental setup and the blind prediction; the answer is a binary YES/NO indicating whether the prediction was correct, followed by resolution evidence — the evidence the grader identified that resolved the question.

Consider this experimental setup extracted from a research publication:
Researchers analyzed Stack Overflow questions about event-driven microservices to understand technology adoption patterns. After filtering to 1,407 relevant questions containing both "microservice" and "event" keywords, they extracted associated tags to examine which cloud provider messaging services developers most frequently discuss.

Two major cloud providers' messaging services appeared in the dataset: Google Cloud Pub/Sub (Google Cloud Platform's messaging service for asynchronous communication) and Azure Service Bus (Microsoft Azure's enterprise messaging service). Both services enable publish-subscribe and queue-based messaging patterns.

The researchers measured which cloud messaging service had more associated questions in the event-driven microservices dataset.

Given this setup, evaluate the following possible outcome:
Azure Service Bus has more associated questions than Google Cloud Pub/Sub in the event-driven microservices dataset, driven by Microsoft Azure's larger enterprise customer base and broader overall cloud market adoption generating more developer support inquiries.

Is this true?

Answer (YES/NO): NO